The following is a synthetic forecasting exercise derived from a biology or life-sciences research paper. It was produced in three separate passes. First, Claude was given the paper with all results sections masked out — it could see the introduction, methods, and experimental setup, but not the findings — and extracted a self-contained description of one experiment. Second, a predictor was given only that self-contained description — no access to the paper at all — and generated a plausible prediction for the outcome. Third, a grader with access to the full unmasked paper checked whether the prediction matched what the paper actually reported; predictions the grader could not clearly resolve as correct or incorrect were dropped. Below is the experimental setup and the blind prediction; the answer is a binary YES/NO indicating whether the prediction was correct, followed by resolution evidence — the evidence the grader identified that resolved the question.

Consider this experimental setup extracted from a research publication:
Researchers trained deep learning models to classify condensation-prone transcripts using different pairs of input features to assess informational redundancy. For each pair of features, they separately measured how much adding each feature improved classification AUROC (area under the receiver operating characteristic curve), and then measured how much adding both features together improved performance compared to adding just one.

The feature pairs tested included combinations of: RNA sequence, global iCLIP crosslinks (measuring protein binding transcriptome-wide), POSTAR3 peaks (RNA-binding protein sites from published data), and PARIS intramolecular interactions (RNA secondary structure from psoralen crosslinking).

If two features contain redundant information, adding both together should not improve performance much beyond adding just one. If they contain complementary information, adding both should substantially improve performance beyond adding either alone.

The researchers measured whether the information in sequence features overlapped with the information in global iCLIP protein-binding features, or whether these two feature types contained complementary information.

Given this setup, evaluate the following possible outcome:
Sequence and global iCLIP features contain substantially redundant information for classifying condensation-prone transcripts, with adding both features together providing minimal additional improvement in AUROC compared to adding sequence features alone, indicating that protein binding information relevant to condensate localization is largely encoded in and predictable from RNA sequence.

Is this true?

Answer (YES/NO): YES